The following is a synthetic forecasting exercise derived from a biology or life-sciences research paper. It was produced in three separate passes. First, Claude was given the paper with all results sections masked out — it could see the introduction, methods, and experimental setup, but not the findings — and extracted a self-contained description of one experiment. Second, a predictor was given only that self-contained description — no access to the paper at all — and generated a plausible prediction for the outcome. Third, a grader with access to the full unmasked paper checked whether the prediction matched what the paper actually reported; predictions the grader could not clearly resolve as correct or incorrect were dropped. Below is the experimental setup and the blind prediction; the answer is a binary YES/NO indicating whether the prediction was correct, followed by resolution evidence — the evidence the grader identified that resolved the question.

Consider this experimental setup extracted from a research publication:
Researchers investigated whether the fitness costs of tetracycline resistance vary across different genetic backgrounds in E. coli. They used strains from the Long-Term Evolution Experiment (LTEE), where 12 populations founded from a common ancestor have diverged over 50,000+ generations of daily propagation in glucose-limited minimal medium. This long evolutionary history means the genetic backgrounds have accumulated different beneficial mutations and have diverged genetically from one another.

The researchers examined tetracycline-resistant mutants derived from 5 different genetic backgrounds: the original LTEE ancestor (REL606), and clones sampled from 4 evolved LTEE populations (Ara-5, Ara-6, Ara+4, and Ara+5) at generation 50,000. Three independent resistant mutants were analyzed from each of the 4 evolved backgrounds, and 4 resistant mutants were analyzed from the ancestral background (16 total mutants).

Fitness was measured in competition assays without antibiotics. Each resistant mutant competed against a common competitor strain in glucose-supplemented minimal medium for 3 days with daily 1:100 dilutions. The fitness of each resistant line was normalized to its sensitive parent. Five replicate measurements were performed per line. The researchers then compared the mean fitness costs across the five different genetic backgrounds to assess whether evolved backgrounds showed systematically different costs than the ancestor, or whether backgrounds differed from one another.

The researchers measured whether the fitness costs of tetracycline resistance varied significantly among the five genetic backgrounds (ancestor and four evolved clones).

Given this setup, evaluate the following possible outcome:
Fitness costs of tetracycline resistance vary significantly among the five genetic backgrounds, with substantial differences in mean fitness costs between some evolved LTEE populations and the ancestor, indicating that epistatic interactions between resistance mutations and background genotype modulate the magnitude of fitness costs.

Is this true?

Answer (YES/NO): NO